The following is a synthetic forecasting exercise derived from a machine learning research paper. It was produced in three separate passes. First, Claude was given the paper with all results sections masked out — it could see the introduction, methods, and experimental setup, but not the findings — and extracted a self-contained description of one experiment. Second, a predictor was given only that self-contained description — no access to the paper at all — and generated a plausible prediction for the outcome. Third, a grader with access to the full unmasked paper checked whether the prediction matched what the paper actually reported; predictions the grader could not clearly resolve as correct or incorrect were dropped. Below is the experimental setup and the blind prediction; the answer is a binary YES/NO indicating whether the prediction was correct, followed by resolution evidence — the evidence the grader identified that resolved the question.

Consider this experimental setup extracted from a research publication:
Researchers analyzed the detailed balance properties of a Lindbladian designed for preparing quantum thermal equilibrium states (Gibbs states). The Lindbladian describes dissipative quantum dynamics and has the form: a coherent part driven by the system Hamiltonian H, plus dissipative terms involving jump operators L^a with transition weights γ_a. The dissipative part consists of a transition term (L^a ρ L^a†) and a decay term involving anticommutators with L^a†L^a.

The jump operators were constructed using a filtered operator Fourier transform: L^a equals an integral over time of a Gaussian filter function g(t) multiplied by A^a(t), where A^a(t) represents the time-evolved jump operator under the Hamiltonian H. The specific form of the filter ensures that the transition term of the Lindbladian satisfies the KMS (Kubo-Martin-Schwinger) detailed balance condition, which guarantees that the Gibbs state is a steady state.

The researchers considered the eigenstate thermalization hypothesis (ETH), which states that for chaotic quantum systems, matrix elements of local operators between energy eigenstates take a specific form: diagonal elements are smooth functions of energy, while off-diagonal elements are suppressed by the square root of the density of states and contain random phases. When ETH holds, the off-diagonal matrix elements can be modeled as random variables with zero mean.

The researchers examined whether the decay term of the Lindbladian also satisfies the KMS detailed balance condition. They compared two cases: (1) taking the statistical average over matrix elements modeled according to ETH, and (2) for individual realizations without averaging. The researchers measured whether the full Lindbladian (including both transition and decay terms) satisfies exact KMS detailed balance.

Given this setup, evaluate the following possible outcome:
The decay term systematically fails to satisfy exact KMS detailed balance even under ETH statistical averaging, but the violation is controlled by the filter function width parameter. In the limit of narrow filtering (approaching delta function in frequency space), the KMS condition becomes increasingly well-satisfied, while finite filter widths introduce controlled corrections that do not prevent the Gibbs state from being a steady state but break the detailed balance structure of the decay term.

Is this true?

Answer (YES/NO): NO